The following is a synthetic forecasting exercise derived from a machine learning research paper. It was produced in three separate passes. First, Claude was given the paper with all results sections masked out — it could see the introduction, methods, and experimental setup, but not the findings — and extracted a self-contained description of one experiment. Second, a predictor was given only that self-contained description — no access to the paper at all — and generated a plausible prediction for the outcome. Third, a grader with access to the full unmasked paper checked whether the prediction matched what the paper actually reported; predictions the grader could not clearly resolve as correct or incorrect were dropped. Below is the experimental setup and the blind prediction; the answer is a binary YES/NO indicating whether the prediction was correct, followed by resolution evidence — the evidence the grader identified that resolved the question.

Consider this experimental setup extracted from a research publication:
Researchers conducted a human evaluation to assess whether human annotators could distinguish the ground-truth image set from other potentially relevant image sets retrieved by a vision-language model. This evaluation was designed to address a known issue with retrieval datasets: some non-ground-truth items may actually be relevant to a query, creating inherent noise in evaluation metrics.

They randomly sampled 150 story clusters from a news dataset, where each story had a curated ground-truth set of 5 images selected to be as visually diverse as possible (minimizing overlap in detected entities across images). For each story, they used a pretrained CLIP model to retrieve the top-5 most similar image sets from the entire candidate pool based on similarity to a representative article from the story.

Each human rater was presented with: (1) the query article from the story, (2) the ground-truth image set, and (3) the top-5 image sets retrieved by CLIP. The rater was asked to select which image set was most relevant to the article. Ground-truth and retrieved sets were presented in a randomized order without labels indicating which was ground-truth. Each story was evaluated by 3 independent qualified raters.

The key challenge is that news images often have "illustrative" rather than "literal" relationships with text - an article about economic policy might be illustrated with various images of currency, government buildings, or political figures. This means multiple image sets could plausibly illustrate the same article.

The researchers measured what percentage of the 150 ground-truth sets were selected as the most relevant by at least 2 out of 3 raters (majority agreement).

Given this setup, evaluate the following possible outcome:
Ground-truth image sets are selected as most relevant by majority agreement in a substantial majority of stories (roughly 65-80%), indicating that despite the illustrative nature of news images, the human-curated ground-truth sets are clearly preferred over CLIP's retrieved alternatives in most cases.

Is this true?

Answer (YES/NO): NO